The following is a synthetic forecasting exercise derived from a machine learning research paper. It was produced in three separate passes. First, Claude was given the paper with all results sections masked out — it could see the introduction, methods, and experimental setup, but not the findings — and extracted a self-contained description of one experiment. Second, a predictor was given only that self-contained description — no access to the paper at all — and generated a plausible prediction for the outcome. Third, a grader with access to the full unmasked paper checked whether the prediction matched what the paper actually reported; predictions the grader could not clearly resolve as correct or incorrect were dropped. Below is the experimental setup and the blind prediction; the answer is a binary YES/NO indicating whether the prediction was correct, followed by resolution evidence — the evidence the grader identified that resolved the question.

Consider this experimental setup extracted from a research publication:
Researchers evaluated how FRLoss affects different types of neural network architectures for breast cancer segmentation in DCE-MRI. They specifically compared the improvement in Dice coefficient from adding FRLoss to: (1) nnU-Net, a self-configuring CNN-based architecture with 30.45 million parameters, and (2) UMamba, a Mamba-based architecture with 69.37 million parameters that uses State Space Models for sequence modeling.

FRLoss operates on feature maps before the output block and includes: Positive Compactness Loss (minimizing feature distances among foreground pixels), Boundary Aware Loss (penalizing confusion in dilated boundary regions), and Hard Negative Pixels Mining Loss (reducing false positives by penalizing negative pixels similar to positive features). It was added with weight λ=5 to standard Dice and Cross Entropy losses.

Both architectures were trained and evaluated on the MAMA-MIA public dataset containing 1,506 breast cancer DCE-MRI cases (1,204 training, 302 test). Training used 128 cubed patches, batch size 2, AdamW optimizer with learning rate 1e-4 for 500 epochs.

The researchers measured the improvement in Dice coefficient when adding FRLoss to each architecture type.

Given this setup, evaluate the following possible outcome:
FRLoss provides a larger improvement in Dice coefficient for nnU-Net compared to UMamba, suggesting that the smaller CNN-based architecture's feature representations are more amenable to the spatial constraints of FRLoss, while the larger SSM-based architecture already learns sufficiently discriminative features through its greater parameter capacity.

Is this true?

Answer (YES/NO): NO